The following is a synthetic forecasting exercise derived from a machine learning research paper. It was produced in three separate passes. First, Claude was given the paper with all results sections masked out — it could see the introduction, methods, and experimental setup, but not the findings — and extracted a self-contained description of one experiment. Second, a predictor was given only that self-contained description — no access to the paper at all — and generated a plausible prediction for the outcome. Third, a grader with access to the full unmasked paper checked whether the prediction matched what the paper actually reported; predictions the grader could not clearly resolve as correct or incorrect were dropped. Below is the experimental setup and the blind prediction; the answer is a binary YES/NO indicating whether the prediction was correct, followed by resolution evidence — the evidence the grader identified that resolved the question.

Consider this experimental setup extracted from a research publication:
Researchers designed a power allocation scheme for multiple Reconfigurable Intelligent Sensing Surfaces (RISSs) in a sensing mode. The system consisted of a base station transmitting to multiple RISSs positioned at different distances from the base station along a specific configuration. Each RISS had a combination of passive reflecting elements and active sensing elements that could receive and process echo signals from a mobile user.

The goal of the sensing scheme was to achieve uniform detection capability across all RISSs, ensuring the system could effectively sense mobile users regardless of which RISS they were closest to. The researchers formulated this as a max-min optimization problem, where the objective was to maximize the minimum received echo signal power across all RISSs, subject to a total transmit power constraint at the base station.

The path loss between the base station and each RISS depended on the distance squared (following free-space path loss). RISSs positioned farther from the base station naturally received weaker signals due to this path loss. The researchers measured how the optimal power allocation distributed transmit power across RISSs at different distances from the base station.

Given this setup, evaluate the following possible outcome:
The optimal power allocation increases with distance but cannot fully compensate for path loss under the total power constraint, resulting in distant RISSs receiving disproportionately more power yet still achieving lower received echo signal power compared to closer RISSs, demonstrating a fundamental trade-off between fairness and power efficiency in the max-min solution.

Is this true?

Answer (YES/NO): NO